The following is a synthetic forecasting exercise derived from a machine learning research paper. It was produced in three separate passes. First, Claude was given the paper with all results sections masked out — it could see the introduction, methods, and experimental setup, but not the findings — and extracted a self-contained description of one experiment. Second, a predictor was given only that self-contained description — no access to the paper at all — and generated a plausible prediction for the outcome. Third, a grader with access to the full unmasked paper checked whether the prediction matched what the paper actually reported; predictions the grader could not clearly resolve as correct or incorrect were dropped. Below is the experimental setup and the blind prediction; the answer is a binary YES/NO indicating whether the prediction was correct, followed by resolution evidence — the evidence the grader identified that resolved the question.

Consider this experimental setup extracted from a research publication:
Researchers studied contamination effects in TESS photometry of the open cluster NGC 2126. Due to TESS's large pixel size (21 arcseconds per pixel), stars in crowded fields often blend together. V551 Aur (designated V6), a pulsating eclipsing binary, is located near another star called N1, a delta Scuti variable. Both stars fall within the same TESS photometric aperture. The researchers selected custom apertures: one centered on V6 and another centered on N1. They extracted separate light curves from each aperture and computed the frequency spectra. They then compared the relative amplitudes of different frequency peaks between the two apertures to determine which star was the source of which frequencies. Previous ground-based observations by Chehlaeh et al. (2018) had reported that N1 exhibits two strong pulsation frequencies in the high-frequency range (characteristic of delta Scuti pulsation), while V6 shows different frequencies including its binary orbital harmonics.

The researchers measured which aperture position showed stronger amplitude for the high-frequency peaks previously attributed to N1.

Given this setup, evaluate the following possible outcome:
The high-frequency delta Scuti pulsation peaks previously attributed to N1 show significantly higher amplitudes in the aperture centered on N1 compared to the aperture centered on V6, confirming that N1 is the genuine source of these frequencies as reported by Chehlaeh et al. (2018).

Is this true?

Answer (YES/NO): YES